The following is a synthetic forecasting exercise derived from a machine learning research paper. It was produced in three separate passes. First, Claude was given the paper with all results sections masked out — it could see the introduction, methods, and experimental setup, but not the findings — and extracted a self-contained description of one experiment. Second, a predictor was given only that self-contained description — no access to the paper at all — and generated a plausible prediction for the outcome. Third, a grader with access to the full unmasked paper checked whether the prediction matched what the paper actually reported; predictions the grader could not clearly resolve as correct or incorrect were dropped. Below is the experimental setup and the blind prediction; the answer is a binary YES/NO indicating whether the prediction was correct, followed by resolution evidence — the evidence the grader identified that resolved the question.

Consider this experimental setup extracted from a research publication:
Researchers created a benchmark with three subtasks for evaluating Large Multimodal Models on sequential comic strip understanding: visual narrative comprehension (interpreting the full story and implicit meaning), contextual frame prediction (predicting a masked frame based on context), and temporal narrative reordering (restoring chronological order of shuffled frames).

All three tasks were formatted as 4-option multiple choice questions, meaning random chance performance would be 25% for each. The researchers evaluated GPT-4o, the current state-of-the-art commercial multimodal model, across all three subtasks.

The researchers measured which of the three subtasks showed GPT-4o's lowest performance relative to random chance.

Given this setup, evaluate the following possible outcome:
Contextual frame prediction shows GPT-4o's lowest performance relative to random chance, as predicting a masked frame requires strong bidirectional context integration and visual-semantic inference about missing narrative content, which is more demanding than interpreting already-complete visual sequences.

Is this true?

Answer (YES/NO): NO